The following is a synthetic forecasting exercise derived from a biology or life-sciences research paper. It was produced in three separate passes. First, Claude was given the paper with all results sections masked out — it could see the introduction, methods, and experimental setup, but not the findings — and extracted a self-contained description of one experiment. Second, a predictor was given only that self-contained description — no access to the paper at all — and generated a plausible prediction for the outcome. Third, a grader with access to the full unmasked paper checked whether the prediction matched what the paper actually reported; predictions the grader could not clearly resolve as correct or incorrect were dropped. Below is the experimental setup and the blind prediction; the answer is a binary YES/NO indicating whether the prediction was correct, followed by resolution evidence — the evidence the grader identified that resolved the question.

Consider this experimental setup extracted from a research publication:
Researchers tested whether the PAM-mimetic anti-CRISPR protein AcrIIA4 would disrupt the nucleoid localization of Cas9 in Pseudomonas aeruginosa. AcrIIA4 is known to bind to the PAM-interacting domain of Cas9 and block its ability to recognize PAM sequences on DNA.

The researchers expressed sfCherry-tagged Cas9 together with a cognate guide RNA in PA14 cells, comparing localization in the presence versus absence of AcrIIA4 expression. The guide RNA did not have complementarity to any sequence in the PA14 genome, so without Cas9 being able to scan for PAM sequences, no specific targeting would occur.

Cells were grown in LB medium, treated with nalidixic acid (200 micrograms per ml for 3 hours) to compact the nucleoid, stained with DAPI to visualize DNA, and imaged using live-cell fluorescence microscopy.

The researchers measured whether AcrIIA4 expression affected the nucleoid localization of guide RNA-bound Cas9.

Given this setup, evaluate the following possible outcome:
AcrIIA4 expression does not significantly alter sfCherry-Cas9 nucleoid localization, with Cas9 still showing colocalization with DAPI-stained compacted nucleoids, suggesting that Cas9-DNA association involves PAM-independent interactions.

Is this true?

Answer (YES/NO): NO